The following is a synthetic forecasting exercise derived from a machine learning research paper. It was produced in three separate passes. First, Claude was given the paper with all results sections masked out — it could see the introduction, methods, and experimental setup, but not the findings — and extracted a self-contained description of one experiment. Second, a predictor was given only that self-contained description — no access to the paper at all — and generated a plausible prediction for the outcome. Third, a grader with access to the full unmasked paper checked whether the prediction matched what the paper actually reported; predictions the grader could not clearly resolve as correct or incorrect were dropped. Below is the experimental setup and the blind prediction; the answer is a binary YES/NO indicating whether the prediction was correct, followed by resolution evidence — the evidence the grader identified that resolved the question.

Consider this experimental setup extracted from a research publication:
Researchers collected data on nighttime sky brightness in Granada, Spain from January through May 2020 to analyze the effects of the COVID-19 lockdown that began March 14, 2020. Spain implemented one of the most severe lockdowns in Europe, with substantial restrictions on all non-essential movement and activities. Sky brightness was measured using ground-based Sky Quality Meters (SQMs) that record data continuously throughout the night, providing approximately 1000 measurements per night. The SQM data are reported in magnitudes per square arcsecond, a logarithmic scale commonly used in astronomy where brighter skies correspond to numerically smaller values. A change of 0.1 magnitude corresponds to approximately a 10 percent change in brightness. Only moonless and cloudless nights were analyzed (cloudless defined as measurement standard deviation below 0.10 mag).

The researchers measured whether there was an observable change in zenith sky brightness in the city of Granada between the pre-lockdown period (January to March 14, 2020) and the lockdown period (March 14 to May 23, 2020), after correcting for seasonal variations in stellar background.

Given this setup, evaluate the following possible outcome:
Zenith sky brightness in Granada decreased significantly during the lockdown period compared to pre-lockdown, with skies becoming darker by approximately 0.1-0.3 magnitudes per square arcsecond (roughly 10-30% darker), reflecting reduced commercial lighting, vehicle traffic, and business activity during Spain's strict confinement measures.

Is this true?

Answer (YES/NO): YES